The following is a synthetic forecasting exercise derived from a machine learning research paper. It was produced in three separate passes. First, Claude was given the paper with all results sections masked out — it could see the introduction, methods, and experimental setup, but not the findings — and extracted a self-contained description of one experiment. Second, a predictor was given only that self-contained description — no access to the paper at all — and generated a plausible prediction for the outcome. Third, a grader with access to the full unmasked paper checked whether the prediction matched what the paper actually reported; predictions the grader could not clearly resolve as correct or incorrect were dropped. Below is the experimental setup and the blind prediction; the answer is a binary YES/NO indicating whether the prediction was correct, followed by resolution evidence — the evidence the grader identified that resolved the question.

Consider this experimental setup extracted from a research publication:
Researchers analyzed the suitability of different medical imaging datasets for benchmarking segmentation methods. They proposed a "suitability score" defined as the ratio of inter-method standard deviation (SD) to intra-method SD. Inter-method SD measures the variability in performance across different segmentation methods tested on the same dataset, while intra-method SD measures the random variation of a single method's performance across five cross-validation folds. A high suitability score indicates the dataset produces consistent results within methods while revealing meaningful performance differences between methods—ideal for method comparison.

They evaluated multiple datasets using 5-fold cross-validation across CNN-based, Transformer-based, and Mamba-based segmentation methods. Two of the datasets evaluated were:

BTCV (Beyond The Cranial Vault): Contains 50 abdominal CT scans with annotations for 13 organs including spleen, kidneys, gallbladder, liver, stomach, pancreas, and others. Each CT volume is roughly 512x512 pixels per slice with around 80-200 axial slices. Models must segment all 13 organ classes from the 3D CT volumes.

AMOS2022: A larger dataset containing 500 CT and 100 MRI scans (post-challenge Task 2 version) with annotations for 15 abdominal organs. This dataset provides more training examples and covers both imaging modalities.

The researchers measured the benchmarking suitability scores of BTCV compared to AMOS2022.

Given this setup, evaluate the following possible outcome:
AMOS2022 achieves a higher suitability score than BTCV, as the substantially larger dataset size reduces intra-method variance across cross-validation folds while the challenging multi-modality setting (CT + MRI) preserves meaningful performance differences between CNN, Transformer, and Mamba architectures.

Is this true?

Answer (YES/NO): YES